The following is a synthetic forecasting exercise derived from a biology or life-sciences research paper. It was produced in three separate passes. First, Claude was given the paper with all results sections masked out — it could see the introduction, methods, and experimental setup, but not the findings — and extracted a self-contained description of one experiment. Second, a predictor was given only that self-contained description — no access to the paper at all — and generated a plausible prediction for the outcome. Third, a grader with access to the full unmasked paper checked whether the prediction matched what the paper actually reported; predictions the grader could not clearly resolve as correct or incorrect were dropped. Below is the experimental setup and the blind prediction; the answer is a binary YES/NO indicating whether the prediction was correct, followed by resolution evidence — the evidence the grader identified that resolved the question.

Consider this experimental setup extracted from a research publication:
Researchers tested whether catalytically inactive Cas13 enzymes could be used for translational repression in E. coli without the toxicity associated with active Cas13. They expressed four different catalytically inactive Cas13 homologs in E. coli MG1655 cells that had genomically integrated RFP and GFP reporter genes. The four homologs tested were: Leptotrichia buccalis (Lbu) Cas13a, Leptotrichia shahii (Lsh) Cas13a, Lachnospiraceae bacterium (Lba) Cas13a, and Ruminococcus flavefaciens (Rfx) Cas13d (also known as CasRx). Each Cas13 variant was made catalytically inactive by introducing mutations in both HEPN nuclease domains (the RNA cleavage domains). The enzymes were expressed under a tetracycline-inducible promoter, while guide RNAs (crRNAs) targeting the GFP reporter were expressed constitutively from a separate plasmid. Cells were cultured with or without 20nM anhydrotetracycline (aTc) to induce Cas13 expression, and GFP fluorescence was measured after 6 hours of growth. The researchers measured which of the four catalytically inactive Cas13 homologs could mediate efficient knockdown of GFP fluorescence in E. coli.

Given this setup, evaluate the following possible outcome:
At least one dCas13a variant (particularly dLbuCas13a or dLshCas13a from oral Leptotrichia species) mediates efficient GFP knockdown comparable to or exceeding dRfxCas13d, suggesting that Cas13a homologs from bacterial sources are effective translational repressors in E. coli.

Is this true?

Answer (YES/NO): NO